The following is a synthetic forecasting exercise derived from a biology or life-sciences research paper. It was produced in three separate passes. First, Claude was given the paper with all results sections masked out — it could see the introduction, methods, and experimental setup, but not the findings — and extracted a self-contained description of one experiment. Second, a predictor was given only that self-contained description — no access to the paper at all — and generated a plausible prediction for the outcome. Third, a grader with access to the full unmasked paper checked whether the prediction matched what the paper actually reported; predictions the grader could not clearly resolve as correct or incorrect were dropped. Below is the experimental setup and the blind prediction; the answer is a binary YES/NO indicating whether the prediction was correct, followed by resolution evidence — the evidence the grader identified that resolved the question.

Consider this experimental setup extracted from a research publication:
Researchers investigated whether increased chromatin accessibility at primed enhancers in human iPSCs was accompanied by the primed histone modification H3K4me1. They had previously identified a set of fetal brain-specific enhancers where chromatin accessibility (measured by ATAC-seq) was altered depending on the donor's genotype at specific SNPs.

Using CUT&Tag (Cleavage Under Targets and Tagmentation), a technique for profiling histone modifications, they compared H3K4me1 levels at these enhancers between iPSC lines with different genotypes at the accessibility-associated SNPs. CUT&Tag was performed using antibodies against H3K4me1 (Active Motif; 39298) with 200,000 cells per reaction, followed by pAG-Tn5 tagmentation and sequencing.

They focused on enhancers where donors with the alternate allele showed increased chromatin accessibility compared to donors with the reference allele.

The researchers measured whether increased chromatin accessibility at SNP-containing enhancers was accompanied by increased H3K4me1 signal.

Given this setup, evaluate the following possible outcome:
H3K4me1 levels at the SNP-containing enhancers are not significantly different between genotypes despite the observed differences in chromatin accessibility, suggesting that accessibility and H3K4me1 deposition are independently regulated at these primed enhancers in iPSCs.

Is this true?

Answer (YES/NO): NO